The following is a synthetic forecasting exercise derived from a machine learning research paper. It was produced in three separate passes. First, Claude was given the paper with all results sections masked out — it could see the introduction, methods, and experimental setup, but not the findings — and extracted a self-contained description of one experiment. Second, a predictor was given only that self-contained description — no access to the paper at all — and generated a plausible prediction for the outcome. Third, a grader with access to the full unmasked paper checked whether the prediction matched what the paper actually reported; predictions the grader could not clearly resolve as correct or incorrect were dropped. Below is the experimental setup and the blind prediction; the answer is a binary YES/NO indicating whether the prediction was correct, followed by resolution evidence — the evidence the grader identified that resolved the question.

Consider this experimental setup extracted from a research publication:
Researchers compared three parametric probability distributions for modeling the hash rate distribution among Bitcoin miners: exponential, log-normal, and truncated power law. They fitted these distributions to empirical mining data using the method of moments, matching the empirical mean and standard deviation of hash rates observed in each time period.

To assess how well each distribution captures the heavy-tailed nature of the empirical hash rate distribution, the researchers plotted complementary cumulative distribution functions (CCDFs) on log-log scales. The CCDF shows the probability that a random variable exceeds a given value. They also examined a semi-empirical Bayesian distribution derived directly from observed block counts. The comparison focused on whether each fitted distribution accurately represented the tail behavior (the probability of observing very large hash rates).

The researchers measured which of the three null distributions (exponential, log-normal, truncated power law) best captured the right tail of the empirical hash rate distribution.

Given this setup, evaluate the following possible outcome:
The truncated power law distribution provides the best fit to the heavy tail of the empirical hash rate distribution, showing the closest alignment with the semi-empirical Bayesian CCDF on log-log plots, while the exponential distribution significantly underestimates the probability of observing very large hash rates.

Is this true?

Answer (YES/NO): NO